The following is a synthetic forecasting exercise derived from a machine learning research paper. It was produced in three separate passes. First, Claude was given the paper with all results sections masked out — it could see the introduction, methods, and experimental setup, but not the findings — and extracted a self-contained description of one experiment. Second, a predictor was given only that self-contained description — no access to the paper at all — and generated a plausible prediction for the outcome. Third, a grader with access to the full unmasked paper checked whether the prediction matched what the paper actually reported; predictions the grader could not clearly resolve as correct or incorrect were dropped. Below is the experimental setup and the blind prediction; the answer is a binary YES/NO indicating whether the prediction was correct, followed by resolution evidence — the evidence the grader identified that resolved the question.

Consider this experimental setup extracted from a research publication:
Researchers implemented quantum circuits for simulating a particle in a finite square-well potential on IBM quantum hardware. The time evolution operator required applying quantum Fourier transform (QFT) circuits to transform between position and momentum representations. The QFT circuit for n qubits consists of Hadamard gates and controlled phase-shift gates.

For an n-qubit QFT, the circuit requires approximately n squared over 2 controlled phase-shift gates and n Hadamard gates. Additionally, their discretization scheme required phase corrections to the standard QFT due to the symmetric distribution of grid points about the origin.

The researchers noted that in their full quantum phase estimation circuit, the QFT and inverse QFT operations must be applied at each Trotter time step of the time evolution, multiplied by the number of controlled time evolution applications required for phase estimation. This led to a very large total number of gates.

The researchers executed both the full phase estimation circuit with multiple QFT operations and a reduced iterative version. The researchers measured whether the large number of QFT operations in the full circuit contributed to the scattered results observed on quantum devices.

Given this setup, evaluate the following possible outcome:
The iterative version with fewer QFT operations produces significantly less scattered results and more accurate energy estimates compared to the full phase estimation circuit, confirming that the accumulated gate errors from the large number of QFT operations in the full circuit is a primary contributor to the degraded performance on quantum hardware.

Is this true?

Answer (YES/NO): NO